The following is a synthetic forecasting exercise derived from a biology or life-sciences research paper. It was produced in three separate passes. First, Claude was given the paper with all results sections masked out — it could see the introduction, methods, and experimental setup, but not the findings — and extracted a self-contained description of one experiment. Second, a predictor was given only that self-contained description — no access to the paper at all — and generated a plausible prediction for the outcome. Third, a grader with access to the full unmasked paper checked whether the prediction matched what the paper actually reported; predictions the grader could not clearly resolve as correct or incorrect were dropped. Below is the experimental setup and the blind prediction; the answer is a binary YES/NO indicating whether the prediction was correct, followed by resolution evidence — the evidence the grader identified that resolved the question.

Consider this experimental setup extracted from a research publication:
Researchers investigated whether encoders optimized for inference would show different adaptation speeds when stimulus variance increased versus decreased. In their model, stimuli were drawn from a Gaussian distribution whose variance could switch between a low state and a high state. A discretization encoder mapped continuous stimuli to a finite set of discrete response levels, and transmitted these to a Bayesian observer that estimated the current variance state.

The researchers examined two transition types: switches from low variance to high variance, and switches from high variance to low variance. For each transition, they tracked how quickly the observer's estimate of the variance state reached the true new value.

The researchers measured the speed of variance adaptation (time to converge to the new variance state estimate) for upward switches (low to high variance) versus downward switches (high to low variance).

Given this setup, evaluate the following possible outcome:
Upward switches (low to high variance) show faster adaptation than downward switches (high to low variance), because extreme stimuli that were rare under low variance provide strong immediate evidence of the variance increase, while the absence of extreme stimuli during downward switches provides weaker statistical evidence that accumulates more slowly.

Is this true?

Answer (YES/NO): NO